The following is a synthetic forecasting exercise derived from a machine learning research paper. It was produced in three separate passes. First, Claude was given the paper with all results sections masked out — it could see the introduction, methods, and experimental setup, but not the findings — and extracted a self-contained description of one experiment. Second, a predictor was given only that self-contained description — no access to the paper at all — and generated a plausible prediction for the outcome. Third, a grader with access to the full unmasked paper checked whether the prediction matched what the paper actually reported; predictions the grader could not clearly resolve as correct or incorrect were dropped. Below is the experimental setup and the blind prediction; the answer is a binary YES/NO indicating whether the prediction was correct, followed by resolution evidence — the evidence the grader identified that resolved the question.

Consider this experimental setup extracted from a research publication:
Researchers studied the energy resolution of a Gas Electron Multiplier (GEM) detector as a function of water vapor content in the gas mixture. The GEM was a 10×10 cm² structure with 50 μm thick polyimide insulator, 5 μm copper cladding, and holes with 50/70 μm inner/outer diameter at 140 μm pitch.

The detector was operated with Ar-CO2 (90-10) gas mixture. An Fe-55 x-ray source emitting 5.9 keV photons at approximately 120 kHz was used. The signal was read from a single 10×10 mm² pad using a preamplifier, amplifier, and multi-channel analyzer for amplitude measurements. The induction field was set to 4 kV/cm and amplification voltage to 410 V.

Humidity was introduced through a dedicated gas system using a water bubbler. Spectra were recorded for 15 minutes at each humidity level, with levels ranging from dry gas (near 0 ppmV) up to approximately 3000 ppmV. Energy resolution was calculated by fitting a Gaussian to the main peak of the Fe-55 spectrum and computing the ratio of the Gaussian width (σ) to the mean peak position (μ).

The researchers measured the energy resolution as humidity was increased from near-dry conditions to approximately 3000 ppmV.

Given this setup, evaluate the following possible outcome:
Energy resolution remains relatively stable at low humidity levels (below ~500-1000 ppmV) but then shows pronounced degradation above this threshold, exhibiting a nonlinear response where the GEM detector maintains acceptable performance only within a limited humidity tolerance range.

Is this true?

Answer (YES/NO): NO